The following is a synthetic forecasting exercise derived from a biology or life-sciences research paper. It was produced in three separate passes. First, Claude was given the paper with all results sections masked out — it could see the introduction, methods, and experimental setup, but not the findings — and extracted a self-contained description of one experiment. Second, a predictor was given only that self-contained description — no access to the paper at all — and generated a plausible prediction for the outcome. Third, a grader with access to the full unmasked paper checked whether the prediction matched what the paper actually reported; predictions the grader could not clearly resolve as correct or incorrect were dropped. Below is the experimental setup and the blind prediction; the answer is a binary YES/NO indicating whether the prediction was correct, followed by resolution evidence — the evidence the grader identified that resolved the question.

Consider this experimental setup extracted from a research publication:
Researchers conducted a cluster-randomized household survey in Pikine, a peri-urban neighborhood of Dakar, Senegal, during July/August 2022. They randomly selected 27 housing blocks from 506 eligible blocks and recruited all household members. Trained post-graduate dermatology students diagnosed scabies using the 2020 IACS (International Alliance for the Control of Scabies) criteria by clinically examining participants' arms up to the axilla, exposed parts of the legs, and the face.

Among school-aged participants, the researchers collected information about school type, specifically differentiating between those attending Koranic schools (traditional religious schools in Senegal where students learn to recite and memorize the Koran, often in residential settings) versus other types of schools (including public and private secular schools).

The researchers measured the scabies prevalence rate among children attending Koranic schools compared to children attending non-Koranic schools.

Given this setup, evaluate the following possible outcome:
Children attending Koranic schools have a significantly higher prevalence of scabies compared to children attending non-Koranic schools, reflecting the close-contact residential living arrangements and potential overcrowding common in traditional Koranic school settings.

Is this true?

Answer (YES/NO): YES